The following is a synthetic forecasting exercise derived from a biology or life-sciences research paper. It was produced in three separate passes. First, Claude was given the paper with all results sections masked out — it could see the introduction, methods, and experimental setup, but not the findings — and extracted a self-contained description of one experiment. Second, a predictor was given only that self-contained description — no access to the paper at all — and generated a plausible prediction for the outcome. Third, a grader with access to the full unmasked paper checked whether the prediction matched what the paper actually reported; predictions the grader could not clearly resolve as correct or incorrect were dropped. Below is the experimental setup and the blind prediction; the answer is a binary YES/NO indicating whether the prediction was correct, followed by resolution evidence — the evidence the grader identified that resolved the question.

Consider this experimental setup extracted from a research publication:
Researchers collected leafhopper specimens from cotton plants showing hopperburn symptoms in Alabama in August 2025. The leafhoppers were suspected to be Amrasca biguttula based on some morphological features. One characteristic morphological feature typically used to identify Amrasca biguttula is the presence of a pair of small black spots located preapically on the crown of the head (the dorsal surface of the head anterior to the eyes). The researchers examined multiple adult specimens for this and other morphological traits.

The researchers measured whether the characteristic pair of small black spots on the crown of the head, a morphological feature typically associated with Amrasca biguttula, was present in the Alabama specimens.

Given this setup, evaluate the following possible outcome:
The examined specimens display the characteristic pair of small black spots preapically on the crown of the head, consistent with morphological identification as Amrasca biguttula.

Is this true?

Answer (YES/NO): NO